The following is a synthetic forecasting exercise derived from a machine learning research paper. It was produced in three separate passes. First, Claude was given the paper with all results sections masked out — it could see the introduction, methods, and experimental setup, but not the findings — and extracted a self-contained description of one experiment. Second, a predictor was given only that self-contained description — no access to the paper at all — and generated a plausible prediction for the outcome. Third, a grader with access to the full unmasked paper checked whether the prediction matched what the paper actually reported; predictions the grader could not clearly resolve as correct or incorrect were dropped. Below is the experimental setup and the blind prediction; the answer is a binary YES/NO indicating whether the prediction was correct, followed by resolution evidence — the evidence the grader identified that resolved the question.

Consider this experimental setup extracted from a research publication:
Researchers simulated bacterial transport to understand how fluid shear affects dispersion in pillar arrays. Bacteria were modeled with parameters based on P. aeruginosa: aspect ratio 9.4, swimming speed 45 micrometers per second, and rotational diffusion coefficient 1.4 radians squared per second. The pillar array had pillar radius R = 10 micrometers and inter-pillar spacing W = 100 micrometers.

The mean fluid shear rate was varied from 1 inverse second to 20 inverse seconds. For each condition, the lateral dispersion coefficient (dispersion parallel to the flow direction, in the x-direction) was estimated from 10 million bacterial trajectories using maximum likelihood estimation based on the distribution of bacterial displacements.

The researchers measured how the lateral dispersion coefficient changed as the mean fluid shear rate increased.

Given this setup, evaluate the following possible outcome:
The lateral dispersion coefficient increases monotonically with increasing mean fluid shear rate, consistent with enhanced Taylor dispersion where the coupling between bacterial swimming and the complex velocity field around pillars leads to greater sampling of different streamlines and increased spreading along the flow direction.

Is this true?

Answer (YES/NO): YES